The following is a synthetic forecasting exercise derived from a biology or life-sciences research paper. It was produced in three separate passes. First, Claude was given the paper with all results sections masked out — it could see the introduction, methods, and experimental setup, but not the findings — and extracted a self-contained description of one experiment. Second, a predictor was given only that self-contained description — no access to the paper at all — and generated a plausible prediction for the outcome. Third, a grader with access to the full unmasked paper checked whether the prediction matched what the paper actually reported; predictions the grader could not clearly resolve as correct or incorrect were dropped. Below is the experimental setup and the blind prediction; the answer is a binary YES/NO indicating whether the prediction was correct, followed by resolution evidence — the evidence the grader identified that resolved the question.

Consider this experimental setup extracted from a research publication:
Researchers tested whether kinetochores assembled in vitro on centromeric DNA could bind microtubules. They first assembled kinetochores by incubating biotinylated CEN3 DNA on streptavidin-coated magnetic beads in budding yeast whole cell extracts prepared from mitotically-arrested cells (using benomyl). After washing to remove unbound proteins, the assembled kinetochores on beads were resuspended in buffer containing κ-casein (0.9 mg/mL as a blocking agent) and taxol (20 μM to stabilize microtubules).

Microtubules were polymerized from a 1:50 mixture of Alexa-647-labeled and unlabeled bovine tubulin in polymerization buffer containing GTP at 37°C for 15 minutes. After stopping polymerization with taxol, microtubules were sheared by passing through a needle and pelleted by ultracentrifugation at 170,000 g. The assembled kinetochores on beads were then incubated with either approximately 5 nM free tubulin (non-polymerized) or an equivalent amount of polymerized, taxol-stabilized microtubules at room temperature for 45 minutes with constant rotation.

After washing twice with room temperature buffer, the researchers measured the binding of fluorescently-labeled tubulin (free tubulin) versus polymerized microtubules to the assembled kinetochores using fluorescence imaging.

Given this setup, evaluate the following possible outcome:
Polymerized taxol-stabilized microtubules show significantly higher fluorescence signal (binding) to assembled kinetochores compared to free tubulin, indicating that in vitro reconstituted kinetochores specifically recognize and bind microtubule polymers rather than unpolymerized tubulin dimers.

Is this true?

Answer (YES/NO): YES